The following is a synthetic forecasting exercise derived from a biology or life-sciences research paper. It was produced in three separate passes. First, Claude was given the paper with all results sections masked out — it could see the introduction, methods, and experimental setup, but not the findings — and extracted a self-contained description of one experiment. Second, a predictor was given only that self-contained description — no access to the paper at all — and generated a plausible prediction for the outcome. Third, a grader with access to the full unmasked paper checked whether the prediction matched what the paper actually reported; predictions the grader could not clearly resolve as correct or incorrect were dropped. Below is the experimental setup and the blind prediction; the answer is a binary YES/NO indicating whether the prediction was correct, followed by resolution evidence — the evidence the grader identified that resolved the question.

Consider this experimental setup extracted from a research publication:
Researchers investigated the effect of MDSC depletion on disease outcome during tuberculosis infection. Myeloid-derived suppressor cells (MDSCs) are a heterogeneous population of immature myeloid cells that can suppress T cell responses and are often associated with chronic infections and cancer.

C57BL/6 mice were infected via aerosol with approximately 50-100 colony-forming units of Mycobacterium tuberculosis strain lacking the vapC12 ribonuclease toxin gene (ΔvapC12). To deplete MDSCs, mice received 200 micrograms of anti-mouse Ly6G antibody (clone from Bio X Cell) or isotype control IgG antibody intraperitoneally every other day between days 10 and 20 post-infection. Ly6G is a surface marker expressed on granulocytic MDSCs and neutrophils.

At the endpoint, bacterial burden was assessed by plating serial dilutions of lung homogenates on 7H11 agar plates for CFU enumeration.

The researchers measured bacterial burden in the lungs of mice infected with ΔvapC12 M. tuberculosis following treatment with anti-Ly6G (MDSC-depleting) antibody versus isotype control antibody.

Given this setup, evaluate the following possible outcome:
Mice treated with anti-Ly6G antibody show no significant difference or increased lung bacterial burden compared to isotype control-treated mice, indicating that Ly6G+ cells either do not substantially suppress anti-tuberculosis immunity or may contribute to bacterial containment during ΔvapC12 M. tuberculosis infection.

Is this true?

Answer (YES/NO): YES